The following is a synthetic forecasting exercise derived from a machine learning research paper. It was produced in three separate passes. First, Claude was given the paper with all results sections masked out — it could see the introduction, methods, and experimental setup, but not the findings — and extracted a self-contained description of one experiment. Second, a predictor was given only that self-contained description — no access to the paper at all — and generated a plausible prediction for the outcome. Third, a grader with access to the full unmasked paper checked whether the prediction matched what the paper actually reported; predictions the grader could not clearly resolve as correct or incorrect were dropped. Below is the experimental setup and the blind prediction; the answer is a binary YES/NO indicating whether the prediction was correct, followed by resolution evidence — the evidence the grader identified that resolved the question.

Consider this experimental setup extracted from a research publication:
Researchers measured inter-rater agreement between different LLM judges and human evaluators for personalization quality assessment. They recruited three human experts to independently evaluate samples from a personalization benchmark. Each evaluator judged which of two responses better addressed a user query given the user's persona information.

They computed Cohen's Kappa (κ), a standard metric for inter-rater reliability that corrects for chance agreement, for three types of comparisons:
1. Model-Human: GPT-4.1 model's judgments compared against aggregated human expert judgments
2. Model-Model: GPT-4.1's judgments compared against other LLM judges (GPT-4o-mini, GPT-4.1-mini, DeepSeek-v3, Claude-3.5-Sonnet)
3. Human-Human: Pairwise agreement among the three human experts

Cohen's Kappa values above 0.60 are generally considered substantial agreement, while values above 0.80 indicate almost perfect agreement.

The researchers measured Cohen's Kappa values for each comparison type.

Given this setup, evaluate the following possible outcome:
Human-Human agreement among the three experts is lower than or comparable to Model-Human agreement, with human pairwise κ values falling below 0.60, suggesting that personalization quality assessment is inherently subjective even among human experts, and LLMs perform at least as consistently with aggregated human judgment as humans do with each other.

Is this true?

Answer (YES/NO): NO